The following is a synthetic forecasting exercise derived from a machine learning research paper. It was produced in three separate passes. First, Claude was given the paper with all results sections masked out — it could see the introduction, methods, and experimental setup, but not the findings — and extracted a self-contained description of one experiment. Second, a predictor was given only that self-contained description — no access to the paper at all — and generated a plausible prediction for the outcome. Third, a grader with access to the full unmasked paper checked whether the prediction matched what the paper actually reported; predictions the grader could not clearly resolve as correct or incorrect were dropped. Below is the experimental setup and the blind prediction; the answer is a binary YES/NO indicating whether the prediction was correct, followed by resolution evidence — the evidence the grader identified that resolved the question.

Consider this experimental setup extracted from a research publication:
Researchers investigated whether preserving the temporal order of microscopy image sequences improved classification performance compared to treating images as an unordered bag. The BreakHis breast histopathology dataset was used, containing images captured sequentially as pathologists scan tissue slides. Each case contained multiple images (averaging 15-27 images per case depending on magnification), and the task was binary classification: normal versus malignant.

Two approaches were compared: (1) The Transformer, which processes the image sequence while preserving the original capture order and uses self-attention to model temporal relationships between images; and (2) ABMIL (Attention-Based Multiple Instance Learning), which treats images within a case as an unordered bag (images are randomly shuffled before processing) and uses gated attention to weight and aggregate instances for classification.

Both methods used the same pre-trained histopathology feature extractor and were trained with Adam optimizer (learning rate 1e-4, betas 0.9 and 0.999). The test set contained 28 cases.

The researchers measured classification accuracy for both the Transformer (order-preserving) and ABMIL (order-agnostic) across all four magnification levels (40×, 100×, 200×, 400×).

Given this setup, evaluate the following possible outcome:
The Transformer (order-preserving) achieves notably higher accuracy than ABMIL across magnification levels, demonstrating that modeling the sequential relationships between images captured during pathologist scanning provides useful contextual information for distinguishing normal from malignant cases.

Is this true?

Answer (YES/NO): YES